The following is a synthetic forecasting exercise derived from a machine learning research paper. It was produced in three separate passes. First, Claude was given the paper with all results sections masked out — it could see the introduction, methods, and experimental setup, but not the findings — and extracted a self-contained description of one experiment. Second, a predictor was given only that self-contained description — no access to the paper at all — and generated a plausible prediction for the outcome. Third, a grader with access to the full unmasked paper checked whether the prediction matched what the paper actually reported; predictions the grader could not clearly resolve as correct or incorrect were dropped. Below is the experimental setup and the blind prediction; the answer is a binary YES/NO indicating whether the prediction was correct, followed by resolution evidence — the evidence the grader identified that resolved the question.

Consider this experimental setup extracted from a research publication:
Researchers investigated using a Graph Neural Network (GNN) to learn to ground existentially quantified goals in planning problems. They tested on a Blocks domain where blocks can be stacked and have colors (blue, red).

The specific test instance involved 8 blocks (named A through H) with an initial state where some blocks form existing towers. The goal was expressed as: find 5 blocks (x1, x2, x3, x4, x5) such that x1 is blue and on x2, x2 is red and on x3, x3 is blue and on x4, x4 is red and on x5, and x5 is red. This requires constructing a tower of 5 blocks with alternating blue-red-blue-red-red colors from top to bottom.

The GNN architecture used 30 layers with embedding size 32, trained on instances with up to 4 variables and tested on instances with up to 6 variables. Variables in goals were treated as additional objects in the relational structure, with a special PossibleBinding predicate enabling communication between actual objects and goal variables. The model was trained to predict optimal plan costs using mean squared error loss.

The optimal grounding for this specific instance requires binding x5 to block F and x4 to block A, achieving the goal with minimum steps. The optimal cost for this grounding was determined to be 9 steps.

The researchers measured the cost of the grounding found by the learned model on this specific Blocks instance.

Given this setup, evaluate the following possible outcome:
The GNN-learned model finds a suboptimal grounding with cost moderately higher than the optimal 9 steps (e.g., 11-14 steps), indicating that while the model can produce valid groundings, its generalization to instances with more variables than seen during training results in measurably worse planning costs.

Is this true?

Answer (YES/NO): NO